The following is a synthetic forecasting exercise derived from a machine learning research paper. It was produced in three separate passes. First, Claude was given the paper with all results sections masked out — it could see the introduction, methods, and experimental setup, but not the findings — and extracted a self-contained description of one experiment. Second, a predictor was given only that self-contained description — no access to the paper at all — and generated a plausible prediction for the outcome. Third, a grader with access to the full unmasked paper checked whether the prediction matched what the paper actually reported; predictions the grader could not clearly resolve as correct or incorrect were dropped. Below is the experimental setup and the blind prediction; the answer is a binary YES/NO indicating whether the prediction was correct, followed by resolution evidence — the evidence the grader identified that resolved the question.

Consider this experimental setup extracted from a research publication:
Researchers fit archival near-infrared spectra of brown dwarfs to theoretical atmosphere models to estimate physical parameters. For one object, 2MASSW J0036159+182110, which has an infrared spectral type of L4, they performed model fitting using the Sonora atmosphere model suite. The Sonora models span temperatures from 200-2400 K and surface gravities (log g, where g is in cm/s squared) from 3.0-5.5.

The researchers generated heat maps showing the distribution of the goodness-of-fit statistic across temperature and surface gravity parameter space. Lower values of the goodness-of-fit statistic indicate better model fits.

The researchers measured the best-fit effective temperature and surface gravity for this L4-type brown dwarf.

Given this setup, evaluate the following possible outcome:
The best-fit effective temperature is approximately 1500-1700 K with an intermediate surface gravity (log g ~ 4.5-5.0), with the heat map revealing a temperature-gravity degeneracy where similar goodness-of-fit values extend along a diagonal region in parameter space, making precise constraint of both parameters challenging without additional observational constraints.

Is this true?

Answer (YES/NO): NO